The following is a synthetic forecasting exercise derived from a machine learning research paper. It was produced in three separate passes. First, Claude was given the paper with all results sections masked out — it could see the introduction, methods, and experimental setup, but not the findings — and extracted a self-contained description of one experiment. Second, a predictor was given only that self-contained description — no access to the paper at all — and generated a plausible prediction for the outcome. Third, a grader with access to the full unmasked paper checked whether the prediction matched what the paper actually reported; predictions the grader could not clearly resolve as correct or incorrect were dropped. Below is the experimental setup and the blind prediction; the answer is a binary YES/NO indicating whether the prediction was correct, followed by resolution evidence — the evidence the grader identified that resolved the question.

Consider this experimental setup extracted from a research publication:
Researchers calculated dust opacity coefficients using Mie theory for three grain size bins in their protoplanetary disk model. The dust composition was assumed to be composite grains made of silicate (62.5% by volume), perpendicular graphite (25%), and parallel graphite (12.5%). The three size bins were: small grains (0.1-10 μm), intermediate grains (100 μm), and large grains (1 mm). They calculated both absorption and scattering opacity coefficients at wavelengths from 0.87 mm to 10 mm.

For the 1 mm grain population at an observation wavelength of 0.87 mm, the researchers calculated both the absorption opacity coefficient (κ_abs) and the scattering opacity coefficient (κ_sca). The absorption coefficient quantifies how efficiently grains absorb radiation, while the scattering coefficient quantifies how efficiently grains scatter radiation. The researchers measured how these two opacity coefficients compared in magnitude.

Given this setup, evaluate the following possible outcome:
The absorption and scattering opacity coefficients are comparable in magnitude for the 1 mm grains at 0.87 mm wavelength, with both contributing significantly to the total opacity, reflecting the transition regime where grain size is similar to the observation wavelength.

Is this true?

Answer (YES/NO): YES